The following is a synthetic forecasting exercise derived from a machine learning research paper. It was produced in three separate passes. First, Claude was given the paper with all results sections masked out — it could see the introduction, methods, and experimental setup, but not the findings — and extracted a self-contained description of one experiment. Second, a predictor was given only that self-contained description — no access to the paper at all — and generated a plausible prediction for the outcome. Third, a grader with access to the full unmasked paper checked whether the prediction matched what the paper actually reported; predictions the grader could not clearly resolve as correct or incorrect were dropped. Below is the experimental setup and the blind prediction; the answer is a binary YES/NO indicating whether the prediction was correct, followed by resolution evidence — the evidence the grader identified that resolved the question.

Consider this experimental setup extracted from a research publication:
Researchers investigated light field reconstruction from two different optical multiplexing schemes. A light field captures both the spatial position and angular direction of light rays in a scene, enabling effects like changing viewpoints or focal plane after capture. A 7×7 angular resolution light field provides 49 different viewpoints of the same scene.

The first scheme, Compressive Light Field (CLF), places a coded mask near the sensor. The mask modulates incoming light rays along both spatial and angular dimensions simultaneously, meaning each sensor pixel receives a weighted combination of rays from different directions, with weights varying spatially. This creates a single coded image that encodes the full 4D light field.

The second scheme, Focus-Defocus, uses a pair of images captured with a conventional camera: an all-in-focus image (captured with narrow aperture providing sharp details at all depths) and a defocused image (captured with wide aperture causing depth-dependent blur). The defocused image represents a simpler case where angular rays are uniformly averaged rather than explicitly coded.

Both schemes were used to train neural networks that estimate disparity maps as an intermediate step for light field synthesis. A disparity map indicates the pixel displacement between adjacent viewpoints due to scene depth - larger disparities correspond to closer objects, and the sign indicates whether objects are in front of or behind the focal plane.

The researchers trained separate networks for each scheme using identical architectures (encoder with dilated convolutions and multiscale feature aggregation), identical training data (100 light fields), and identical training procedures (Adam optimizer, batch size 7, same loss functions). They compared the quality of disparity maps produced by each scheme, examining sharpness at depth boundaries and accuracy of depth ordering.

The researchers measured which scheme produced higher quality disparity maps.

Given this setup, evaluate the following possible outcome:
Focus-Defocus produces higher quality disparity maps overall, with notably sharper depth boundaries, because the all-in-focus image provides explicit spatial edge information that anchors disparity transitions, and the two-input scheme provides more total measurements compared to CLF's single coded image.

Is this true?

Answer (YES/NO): YES